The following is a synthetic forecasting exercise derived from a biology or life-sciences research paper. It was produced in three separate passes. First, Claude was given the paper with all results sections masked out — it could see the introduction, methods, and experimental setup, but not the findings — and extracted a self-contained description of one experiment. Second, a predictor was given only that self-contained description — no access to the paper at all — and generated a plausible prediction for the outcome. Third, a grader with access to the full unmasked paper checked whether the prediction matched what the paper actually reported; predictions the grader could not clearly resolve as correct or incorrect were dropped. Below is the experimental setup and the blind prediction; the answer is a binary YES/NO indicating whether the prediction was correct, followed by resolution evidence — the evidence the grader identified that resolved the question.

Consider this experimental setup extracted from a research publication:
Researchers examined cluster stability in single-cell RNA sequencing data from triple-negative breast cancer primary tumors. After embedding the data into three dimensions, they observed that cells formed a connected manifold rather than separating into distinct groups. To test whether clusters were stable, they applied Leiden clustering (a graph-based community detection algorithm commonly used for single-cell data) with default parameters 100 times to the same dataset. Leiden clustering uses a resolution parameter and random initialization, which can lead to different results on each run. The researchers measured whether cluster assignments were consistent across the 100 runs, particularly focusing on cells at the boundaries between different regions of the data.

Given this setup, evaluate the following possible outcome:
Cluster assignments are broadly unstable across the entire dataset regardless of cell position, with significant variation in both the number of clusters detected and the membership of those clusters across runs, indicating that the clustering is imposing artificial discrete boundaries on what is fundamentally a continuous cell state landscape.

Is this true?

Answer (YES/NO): NO